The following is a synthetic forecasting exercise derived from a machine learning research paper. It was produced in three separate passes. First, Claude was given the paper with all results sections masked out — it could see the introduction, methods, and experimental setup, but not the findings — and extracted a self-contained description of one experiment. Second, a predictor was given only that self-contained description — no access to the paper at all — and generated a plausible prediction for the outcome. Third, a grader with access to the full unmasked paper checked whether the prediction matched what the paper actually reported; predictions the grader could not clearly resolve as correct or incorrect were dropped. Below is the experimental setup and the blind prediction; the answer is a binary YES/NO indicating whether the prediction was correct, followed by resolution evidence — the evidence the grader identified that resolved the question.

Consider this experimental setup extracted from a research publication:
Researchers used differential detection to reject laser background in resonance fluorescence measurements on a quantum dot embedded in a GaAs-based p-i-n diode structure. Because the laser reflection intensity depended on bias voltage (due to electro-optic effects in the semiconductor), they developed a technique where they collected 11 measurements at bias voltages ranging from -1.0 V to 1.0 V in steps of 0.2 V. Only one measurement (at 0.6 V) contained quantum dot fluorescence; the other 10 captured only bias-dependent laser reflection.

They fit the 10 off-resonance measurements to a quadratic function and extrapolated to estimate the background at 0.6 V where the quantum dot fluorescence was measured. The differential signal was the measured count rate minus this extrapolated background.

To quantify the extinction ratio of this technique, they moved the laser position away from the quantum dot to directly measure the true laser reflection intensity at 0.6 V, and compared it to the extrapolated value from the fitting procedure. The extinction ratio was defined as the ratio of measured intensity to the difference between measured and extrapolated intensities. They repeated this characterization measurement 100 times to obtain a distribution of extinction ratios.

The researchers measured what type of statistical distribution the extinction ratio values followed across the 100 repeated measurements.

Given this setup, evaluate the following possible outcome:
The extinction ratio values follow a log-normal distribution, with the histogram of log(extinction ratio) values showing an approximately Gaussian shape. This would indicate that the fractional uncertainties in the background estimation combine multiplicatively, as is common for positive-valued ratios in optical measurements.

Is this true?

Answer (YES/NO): NO